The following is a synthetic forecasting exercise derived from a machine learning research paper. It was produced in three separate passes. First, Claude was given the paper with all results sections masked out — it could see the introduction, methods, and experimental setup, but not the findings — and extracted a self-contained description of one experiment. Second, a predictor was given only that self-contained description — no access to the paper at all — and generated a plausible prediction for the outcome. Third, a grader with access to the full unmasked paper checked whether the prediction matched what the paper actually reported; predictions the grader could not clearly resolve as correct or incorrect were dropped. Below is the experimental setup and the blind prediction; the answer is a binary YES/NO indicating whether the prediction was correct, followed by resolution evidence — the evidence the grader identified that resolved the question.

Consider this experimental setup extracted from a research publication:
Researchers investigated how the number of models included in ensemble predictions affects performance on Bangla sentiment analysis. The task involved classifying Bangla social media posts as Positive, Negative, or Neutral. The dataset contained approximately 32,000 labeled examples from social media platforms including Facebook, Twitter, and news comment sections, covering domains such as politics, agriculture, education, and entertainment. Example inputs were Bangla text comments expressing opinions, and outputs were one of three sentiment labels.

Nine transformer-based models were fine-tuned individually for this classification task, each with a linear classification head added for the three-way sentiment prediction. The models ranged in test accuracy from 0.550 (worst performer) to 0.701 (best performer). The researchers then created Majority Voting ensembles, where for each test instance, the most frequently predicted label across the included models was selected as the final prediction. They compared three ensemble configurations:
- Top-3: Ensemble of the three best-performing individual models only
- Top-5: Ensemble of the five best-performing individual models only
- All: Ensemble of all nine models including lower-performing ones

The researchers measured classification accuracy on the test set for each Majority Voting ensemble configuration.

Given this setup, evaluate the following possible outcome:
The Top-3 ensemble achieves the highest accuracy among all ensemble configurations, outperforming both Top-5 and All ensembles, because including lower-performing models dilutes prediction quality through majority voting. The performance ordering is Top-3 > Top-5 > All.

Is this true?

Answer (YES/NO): NO